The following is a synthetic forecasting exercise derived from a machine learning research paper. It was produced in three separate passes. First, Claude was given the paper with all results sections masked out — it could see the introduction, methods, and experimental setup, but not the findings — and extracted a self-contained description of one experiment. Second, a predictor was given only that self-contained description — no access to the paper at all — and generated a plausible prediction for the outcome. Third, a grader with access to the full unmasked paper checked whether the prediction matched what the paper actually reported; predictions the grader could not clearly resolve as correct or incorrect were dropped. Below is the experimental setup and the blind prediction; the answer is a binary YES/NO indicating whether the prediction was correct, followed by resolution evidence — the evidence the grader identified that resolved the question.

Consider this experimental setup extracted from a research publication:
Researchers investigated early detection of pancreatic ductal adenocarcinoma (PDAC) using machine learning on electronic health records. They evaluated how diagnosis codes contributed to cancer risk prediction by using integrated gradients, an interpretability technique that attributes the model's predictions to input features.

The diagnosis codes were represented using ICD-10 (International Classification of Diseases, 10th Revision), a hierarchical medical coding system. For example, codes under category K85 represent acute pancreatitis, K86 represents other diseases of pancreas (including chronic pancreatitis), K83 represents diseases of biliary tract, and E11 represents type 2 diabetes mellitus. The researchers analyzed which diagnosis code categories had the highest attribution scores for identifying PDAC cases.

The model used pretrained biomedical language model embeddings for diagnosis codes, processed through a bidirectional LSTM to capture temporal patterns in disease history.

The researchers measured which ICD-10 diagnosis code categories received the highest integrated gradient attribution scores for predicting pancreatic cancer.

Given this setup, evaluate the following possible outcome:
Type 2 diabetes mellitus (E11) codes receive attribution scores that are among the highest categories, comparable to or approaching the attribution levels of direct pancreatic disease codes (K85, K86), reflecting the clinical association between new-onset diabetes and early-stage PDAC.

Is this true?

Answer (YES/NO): NO